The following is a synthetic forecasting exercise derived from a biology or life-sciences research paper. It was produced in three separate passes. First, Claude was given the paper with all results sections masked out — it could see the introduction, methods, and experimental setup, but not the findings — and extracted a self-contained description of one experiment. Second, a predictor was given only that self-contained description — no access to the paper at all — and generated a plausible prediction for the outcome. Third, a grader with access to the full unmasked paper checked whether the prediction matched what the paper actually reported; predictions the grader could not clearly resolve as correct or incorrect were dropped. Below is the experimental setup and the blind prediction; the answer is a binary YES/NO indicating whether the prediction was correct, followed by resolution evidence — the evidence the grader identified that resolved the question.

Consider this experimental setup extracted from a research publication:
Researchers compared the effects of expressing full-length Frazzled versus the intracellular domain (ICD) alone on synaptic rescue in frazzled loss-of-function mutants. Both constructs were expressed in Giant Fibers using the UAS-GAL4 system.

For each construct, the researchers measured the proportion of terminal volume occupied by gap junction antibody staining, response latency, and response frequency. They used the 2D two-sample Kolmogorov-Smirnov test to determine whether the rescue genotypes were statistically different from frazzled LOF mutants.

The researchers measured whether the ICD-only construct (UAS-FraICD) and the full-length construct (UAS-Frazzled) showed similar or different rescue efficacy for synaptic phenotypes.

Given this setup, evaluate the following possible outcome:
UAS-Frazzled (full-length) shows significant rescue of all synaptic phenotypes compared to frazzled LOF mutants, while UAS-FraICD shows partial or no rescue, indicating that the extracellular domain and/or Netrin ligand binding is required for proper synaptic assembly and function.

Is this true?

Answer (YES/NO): NO